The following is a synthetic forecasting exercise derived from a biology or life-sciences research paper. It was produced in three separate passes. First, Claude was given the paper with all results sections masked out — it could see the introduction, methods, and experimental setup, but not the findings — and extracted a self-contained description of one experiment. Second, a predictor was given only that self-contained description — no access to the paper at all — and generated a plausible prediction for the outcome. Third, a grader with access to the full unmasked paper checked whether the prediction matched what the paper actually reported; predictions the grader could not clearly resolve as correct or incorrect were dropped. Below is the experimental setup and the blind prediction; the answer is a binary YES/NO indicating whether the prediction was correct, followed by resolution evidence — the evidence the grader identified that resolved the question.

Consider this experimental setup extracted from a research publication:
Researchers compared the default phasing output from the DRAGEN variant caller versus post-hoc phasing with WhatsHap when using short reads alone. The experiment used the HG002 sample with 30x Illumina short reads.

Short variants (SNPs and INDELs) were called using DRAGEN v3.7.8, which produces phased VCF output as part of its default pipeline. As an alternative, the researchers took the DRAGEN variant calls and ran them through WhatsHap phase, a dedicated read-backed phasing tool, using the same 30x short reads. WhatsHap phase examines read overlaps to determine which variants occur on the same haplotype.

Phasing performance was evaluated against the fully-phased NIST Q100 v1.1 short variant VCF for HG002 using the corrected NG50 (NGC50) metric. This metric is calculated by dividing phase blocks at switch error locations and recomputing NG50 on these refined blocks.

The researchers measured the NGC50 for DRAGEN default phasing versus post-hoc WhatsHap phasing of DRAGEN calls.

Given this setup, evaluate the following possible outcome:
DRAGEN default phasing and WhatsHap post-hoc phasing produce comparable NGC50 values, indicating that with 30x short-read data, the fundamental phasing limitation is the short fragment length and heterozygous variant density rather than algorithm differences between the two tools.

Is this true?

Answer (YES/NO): NO